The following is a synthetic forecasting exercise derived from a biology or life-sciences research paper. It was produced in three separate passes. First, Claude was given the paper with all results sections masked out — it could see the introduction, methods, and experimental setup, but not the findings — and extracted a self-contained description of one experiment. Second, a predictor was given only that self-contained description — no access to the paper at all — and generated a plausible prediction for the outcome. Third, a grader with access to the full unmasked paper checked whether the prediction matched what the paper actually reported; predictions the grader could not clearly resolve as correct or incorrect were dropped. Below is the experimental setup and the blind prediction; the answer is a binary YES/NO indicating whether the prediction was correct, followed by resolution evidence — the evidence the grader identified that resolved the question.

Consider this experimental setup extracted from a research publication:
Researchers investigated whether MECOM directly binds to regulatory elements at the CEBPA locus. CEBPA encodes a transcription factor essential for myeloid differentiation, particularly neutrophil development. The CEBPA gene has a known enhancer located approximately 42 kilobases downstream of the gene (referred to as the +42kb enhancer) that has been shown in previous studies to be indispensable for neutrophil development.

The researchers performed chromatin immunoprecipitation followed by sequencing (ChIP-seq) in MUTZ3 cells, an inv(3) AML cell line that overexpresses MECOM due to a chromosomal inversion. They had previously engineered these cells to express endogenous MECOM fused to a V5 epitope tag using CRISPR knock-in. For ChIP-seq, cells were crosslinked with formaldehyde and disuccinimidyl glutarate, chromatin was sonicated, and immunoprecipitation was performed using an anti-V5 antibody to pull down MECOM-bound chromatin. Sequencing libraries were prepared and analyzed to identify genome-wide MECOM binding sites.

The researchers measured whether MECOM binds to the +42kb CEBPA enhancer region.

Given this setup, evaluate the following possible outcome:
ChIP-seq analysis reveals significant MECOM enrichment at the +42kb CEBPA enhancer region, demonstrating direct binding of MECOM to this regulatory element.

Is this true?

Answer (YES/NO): YES